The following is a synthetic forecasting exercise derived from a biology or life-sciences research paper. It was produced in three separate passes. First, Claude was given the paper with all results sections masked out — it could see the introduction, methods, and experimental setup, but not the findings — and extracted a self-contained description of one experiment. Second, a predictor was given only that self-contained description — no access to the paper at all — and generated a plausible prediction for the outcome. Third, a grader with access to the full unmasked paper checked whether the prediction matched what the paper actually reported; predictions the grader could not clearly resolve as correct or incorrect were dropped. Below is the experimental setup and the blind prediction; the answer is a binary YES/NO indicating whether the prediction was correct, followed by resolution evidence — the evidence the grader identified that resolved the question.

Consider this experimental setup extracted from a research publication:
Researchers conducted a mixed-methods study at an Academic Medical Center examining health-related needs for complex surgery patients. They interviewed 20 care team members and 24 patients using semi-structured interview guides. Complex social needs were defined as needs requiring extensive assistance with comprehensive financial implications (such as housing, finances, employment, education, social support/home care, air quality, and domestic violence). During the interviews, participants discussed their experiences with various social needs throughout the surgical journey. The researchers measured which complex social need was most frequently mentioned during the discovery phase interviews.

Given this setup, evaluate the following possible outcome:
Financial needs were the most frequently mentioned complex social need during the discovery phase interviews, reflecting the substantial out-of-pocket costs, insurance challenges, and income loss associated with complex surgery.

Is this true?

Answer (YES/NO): NO